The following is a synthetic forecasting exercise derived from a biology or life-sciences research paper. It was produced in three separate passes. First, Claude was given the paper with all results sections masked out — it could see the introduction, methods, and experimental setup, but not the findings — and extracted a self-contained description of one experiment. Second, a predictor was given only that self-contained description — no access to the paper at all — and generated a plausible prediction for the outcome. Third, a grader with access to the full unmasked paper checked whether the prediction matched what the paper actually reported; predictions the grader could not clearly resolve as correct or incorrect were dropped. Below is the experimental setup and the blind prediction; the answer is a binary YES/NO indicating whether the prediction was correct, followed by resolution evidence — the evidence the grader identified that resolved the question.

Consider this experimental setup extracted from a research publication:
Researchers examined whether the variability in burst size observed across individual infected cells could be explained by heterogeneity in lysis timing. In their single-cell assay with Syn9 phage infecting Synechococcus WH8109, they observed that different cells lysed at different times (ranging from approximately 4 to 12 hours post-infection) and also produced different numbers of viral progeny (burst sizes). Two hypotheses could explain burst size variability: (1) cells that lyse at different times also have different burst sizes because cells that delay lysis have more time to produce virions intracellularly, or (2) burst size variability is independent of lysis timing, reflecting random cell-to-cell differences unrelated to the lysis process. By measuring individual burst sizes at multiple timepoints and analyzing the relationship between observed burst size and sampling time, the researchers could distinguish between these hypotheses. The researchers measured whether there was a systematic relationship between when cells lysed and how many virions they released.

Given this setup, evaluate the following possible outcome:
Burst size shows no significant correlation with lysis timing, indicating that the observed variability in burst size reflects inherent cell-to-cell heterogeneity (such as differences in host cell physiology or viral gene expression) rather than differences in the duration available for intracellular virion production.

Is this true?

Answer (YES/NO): NO